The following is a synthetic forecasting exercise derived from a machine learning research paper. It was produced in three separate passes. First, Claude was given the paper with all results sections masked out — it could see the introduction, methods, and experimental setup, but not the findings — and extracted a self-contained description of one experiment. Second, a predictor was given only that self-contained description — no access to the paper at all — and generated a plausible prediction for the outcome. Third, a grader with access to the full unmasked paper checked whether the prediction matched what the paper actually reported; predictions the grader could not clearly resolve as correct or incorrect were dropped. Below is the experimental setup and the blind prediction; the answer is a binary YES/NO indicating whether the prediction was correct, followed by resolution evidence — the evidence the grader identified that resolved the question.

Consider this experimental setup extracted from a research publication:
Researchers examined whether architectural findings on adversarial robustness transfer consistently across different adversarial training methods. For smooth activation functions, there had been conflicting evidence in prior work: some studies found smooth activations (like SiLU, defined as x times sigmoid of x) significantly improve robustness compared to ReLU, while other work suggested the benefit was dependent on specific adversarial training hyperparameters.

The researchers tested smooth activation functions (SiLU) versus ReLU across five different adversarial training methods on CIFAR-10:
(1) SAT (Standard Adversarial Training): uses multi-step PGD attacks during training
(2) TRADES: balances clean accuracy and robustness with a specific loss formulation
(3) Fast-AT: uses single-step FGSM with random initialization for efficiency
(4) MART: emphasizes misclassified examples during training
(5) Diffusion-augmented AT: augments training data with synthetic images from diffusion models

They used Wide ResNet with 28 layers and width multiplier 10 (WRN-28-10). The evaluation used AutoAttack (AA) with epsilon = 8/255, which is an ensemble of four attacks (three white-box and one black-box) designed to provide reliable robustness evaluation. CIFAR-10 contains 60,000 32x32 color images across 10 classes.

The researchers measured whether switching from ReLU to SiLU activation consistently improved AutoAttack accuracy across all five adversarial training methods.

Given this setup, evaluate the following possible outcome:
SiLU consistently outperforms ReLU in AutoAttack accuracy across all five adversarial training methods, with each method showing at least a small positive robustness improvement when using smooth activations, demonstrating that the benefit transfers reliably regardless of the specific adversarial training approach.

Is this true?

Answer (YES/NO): YES